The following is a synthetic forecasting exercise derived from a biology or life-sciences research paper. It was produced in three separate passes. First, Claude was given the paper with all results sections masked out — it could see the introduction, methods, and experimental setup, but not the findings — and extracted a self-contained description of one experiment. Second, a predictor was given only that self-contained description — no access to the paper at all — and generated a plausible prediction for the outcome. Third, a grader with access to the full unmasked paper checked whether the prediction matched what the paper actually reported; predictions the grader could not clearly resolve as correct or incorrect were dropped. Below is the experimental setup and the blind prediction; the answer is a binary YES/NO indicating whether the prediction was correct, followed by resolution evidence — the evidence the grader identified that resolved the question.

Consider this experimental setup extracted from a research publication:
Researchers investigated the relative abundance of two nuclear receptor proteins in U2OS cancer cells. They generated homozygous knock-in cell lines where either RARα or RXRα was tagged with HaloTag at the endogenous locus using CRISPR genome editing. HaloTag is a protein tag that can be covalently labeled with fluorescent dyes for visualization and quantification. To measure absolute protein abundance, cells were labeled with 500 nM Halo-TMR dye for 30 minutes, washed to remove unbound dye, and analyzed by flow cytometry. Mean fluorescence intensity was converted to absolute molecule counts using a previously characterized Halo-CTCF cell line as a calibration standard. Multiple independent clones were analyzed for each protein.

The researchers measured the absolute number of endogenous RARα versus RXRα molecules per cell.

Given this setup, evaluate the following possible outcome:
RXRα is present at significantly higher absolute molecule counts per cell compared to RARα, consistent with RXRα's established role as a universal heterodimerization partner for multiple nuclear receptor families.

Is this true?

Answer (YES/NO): NO